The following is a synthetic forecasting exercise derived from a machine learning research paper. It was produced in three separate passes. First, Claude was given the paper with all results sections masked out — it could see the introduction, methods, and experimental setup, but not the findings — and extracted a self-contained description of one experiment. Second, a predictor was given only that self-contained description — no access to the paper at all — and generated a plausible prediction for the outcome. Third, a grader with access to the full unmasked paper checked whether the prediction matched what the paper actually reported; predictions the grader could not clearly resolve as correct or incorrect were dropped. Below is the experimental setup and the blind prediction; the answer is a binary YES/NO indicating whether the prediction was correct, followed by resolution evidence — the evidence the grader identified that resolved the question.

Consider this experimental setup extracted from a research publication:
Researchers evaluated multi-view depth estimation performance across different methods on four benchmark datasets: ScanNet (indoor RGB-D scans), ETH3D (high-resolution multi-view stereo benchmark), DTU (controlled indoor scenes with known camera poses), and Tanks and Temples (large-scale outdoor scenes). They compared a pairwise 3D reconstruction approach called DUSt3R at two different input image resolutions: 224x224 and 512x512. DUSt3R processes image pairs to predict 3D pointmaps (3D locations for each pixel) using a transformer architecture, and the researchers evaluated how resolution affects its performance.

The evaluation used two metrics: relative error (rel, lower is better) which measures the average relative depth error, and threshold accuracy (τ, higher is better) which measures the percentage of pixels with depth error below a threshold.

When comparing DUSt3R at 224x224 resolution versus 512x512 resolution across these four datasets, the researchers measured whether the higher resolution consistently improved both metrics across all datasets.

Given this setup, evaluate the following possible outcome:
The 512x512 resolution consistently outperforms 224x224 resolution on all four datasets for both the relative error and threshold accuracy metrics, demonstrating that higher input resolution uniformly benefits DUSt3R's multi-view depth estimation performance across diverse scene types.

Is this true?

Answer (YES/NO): NO